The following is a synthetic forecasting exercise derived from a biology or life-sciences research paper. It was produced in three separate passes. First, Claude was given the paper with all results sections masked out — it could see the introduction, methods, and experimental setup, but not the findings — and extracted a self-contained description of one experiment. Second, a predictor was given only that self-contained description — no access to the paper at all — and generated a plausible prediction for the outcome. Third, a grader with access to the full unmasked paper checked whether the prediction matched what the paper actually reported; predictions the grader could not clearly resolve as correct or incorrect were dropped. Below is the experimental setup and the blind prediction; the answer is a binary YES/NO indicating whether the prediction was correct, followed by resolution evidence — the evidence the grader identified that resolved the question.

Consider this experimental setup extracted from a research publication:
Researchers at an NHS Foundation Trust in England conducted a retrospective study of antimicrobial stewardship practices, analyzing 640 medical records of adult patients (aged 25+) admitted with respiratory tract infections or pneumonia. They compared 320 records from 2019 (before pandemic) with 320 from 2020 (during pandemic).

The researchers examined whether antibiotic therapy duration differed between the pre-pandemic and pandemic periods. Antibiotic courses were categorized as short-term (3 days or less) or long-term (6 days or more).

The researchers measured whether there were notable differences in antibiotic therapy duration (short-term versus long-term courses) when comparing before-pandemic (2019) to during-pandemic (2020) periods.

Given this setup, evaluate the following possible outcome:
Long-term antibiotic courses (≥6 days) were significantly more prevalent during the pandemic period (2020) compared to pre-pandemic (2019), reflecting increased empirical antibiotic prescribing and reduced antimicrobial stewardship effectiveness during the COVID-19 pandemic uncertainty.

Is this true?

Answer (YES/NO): NO